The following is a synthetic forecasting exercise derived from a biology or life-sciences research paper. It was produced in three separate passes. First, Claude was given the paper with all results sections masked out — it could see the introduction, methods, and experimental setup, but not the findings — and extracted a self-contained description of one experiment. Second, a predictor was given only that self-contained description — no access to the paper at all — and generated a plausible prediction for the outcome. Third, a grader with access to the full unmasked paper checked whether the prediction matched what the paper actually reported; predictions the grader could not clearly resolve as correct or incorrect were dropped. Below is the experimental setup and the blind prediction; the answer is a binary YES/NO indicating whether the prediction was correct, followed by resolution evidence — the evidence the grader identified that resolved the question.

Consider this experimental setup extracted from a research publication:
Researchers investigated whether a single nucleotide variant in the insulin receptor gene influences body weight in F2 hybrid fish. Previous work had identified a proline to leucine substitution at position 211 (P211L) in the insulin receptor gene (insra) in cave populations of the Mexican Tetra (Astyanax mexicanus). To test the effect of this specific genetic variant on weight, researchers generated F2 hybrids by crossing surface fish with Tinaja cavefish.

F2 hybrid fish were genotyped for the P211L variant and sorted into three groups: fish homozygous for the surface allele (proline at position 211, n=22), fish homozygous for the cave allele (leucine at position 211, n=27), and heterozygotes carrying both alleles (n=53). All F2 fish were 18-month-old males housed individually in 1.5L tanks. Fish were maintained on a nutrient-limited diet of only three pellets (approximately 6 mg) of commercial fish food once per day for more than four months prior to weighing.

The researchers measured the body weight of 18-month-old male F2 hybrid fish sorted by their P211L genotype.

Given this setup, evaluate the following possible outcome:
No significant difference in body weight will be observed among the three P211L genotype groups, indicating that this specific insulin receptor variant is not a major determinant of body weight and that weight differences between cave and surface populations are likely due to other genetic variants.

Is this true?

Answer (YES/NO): NO